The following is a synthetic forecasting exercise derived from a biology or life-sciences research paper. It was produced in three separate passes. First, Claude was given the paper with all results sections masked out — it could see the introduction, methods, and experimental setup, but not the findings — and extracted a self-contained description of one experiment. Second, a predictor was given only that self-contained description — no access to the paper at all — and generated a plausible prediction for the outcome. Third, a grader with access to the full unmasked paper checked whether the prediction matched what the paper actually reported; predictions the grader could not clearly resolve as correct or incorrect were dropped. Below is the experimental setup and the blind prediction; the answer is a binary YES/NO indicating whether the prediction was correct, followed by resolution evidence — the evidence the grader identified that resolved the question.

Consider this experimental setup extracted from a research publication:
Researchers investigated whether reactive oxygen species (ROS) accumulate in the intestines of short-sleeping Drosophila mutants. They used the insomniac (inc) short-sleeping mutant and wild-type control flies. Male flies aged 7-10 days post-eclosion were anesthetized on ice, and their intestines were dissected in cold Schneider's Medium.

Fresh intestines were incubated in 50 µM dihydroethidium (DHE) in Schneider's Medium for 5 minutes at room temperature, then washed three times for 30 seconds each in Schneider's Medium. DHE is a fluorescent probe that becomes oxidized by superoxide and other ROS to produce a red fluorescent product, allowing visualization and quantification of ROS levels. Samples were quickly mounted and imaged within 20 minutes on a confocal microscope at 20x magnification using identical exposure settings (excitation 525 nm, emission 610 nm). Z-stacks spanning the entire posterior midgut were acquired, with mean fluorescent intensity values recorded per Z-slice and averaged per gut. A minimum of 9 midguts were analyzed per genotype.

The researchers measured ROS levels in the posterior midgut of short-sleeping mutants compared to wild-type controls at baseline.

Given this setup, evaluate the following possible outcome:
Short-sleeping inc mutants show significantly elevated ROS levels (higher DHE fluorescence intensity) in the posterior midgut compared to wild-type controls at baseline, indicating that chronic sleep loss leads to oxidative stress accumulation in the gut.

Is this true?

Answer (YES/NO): YES